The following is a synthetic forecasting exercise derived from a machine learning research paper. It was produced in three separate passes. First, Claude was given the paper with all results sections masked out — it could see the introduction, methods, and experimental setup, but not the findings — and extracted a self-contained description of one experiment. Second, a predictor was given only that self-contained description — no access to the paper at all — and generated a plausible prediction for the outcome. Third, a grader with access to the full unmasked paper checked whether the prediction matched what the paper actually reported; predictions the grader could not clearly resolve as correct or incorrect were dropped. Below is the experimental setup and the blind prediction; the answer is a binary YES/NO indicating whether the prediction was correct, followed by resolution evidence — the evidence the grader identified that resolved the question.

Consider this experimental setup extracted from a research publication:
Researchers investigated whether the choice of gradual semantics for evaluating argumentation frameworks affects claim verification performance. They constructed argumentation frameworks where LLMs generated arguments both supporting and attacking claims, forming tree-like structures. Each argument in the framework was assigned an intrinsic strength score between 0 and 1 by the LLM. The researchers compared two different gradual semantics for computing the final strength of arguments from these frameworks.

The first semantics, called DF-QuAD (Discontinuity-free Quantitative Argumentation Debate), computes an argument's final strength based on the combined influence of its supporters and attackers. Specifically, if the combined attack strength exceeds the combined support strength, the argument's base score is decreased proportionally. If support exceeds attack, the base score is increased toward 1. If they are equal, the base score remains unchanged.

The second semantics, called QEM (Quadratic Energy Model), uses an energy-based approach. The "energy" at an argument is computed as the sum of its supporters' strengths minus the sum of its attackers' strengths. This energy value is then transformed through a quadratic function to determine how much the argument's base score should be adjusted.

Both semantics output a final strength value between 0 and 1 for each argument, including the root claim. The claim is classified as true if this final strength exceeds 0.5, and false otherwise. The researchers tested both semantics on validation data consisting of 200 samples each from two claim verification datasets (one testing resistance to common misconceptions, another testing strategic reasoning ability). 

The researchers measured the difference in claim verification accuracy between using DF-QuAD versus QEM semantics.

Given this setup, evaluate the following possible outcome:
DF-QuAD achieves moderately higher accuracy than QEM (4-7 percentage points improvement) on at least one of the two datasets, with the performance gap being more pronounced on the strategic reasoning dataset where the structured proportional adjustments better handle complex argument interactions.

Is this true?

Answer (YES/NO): NO